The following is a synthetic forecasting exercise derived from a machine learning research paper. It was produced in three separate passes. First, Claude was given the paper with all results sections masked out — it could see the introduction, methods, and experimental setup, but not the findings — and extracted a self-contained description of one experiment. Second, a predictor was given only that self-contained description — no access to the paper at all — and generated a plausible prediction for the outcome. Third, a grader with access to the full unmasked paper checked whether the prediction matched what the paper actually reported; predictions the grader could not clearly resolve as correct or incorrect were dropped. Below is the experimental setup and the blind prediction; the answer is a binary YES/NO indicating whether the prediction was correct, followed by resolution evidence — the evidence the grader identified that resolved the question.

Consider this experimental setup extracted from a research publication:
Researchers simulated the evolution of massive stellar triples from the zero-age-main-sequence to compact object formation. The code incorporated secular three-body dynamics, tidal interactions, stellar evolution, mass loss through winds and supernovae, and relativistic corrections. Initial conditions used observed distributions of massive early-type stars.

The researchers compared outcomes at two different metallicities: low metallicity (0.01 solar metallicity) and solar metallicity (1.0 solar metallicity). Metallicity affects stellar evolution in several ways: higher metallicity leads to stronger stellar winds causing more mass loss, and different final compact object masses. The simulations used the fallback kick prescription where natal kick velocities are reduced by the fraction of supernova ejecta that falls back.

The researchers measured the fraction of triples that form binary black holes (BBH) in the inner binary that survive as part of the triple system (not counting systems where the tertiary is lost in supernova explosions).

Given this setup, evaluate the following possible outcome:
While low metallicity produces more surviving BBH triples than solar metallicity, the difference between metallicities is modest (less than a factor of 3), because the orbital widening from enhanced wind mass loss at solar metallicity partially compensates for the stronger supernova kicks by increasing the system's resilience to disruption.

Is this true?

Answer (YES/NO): NO